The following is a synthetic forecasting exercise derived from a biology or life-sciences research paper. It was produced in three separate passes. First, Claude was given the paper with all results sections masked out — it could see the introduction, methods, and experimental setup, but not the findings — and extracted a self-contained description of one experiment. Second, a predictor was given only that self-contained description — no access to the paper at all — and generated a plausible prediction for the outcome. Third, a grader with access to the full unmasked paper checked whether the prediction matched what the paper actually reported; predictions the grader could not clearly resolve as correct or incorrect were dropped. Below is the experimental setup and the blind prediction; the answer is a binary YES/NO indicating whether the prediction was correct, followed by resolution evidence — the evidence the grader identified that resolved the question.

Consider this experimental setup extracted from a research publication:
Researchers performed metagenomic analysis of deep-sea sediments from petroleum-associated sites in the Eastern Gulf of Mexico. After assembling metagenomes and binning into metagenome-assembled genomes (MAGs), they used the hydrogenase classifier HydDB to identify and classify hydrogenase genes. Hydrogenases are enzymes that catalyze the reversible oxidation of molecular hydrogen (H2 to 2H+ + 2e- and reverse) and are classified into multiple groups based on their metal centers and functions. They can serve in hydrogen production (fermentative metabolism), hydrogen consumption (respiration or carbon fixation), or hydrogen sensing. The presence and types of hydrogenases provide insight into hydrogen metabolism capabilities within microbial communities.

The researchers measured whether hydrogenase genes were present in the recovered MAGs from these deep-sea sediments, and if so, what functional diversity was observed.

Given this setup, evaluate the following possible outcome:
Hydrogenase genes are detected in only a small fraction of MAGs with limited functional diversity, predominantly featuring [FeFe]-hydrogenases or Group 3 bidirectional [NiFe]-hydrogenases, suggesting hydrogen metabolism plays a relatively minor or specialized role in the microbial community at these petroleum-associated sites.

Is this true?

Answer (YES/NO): NO